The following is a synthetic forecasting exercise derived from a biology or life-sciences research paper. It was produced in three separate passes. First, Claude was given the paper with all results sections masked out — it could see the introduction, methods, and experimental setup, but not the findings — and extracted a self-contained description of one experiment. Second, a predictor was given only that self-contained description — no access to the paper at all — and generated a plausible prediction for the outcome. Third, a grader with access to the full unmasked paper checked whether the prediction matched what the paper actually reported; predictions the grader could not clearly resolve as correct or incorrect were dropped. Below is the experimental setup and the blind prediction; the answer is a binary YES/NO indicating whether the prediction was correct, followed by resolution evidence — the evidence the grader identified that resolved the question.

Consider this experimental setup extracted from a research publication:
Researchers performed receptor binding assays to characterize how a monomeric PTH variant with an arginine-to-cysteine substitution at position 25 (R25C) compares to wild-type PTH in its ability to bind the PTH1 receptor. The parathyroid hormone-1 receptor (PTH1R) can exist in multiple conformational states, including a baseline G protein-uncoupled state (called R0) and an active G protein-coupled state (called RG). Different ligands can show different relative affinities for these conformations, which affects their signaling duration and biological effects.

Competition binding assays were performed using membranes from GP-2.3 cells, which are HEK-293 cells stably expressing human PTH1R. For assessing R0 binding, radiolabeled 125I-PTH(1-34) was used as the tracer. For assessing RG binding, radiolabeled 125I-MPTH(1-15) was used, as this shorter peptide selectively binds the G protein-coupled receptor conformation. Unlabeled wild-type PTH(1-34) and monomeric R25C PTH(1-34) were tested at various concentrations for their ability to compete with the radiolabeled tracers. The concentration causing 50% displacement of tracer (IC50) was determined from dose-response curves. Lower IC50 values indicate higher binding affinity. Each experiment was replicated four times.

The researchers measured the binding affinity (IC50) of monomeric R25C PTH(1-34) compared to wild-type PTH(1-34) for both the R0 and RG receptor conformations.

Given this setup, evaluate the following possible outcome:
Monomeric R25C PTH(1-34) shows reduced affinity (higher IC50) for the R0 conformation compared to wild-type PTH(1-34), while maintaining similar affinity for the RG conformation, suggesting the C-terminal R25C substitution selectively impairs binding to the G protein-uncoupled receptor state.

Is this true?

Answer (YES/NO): NO